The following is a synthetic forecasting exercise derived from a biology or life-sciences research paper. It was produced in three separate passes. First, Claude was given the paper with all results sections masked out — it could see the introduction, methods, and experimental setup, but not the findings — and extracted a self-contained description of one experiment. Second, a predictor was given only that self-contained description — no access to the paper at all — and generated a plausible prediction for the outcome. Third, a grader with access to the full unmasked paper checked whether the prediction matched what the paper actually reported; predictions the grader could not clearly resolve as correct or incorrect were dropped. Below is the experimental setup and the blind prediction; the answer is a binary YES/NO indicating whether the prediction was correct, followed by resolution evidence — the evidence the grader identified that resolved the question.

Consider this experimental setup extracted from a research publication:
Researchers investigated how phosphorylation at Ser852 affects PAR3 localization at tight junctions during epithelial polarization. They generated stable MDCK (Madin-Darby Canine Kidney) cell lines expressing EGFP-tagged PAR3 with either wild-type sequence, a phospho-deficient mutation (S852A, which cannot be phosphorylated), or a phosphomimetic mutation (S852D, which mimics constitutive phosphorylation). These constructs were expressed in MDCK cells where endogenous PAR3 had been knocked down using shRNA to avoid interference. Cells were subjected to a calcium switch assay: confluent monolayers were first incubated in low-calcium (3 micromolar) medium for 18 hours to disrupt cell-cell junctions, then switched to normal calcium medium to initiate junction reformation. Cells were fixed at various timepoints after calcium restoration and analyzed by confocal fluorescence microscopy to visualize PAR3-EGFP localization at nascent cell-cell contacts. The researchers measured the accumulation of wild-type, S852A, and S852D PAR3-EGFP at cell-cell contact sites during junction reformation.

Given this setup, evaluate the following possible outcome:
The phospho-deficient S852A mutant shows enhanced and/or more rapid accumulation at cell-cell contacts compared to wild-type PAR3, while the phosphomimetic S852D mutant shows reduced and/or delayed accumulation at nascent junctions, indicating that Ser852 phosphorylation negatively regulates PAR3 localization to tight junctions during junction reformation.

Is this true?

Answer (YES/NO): NO